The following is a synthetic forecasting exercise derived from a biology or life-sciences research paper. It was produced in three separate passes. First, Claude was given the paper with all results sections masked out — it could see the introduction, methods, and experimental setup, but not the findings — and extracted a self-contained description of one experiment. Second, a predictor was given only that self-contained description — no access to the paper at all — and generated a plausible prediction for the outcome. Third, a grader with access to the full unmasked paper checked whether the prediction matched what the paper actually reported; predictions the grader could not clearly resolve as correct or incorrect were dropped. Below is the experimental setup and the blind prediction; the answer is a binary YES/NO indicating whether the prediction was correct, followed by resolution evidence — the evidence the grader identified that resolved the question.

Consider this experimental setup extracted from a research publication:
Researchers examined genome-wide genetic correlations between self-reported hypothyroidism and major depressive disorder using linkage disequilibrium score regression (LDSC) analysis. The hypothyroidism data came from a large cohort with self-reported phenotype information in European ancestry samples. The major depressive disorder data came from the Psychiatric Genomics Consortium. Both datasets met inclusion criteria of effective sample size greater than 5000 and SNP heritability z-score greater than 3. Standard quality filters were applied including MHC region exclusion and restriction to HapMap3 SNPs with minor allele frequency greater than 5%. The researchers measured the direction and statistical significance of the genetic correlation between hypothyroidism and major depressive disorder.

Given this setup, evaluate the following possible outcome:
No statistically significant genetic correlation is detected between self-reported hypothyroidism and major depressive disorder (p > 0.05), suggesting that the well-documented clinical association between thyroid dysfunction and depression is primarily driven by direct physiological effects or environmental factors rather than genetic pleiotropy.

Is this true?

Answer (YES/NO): NO